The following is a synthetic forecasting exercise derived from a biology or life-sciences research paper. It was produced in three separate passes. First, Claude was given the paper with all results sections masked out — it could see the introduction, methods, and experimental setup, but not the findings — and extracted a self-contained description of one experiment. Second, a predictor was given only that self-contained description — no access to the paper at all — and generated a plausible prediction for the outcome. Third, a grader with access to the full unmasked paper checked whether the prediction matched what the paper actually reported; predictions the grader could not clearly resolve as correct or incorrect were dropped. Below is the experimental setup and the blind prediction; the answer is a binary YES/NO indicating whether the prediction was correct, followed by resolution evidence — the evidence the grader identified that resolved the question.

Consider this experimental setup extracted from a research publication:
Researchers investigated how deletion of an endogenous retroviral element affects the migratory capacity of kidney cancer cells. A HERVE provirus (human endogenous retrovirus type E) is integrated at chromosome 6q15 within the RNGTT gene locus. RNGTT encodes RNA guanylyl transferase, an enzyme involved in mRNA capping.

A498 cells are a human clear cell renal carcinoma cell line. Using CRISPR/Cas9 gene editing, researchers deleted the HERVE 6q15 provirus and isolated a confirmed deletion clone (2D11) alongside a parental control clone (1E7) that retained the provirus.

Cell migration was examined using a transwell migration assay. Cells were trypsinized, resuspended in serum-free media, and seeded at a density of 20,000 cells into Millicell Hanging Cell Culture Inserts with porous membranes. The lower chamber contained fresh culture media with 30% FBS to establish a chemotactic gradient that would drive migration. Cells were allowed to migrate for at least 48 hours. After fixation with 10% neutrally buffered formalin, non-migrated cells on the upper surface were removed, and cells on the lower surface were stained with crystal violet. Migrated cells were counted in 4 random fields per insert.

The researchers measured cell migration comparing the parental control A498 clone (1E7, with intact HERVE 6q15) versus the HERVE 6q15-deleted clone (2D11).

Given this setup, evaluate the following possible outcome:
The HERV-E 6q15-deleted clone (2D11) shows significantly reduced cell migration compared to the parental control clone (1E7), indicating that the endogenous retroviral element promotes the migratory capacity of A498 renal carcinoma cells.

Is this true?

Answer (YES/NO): NO